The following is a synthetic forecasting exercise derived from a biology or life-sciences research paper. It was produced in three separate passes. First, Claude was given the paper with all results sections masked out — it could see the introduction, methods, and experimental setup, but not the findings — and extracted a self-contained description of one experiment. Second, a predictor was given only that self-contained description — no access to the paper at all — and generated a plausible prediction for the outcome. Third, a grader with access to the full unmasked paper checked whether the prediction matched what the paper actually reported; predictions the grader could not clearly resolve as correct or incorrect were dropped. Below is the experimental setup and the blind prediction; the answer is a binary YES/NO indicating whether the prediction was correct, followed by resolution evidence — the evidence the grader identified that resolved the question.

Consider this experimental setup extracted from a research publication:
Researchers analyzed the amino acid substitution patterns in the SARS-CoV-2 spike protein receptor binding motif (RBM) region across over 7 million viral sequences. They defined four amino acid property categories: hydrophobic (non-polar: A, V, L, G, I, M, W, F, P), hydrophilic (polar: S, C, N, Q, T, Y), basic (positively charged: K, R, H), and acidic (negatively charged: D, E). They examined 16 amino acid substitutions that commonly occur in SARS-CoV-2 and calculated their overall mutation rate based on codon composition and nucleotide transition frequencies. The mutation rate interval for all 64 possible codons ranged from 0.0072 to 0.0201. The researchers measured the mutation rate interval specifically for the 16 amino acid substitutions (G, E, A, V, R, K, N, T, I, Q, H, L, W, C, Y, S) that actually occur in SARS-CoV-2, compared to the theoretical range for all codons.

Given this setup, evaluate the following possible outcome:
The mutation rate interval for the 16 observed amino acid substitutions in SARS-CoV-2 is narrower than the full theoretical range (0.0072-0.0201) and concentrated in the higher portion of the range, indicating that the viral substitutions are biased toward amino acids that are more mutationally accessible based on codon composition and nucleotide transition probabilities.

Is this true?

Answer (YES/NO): NO